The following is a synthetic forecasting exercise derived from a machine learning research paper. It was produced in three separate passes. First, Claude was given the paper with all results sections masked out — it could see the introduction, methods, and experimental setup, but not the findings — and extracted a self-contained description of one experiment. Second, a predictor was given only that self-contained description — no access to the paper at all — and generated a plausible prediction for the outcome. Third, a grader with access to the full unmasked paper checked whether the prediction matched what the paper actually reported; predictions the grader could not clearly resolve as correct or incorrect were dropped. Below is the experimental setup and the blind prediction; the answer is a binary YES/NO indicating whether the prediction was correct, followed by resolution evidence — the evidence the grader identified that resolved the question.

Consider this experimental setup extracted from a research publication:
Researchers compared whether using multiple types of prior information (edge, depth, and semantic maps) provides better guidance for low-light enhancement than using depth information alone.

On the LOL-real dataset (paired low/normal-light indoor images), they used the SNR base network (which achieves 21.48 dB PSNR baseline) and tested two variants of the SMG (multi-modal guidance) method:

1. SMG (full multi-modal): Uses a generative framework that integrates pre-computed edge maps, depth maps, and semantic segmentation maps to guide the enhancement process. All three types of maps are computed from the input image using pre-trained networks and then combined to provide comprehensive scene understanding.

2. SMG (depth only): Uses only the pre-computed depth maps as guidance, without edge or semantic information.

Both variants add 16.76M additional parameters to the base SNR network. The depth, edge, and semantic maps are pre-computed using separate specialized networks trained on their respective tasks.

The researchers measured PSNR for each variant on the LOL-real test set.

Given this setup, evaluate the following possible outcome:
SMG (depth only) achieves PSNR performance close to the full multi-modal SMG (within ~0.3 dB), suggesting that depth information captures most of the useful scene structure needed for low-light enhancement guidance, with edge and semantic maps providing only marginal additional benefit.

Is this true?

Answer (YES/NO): NO